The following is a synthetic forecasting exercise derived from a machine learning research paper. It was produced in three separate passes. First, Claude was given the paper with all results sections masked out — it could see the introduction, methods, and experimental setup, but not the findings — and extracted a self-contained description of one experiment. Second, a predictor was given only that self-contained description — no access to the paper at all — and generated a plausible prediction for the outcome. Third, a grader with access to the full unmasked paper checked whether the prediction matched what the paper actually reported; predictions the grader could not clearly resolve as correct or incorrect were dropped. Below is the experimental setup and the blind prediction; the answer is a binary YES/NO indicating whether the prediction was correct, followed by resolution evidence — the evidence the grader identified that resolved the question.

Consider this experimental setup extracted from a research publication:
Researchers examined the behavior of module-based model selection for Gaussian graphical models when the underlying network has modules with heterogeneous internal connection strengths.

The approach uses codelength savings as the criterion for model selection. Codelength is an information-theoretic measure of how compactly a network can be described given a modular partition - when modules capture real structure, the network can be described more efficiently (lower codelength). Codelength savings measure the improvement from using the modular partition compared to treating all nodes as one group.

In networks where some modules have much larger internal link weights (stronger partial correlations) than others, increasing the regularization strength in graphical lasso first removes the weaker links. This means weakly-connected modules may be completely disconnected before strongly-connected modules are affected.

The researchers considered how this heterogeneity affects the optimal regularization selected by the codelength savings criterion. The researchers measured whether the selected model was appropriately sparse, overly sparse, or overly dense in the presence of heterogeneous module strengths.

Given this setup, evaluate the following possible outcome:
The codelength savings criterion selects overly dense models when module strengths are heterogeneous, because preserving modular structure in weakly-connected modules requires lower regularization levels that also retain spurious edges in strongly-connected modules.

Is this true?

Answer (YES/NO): NO